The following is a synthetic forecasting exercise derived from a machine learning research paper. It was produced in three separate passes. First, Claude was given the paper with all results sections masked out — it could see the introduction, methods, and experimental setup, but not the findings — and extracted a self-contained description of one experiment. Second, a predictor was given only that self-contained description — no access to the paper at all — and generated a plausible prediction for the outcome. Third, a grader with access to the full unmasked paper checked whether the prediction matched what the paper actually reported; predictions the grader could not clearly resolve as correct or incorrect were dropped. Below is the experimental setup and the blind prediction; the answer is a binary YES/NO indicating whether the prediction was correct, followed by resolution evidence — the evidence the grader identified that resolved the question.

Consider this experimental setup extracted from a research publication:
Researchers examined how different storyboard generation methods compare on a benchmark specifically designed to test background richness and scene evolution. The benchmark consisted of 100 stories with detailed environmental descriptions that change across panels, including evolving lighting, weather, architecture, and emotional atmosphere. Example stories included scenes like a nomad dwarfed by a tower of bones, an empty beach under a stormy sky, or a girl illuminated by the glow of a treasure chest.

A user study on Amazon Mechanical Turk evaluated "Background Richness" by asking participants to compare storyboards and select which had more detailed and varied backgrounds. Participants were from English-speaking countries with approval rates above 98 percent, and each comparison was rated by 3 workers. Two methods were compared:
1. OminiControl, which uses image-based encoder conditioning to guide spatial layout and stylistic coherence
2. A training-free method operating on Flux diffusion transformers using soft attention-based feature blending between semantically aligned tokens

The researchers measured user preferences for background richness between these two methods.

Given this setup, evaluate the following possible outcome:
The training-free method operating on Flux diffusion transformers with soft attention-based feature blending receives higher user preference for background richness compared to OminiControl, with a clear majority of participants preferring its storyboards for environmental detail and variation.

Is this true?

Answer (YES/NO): NO